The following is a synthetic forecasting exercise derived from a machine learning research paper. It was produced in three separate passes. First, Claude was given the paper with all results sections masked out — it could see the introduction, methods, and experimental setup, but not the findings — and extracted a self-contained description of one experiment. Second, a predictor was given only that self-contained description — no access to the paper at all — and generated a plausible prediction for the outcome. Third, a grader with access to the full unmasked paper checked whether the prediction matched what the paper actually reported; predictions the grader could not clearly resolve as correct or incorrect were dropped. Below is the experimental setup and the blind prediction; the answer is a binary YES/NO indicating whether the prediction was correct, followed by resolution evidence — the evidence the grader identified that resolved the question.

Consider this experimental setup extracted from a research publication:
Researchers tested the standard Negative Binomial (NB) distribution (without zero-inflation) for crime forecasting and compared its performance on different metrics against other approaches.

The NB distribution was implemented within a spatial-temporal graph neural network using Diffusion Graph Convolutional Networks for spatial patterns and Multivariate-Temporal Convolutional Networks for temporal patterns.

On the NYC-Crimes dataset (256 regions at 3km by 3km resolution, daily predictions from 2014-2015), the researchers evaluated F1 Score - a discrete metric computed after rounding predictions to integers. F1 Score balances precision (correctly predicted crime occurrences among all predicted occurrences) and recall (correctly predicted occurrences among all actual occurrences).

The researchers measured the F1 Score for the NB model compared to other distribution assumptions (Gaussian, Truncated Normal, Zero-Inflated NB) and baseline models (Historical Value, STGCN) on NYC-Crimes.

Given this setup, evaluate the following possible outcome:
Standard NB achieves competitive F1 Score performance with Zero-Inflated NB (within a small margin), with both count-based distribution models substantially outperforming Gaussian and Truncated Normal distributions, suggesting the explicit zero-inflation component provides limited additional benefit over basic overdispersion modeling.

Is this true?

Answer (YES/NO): YES